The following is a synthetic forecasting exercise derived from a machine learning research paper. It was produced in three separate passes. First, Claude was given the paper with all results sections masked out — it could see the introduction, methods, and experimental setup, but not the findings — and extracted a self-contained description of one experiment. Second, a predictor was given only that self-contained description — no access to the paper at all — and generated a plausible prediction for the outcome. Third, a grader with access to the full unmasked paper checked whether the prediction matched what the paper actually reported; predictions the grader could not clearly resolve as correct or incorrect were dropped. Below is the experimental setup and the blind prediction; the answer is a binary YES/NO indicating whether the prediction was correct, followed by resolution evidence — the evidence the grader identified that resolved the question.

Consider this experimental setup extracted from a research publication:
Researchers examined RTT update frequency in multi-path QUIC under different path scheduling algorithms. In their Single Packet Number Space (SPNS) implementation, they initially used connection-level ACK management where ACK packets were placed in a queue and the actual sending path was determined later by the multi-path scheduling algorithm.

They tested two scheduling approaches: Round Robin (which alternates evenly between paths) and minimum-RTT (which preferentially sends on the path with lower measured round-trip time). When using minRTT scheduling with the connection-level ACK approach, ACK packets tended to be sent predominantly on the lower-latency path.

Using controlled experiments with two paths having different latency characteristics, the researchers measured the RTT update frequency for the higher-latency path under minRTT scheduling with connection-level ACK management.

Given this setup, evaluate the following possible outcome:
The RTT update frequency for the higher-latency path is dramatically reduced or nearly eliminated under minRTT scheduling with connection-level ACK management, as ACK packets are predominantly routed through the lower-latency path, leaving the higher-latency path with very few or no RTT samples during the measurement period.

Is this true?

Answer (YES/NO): YES